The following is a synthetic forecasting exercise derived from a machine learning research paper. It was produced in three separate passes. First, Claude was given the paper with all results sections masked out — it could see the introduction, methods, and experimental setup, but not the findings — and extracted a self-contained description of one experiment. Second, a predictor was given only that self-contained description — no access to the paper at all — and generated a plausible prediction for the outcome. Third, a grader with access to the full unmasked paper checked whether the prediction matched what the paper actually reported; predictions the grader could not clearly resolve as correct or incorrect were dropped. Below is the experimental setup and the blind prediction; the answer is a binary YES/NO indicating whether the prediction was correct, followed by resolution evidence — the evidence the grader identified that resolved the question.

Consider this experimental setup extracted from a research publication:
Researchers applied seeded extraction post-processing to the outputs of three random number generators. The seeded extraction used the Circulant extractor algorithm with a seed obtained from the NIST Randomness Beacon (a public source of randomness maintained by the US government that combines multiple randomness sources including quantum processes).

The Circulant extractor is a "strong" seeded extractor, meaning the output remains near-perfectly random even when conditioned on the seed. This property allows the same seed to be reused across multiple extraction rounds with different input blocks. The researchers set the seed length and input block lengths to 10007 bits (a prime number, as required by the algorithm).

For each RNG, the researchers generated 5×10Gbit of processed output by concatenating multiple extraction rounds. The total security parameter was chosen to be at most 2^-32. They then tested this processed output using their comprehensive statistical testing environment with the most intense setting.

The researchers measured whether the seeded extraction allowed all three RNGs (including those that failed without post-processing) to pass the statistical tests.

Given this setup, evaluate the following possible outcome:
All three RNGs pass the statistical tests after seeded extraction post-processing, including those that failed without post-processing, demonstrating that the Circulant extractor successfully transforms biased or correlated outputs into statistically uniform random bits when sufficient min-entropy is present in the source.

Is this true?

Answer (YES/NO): YES